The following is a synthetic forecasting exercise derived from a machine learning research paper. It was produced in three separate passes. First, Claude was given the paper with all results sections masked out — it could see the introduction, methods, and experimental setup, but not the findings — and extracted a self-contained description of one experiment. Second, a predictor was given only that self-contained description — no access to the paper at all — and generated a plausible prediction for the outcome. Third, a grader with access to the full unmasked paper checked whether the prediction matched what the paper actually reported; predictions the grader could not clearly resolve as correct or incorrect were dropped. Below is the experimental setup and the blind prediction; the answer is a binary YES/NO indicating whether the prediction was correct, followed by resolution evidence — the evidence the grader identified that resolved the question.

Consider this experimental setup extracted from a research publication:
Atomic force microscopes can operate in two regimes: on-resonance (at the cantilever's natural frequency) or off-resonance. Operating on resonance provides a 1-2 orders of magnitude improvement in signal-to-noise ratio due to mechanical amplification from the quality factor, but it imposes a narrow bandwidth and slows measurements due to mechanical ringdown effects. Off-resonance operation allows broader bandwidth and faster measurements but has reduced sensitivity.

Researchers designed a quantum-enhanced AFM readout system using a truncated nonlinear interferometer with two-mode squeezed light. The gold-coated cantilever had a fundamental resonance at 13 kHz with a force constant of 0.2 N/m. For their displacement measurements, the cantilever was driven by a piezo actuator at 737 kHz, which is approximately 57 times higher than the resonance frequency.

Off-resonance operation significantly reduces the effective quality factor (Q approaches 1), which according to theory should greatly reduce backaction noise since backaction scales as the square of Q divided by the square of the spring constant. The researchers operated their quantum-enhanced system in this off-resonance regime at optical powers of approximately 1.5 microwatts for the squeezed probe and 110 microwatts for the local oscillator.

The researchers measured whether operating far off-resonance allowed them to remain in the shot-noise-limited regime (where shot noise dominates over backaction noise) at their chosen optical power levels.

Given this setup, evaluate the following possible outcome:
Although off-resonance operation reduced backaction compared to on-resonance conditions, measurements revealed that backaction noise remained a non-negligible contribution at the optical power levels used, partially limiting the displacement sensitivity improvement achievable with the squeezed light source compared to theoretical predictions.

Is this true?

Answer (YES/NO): NO